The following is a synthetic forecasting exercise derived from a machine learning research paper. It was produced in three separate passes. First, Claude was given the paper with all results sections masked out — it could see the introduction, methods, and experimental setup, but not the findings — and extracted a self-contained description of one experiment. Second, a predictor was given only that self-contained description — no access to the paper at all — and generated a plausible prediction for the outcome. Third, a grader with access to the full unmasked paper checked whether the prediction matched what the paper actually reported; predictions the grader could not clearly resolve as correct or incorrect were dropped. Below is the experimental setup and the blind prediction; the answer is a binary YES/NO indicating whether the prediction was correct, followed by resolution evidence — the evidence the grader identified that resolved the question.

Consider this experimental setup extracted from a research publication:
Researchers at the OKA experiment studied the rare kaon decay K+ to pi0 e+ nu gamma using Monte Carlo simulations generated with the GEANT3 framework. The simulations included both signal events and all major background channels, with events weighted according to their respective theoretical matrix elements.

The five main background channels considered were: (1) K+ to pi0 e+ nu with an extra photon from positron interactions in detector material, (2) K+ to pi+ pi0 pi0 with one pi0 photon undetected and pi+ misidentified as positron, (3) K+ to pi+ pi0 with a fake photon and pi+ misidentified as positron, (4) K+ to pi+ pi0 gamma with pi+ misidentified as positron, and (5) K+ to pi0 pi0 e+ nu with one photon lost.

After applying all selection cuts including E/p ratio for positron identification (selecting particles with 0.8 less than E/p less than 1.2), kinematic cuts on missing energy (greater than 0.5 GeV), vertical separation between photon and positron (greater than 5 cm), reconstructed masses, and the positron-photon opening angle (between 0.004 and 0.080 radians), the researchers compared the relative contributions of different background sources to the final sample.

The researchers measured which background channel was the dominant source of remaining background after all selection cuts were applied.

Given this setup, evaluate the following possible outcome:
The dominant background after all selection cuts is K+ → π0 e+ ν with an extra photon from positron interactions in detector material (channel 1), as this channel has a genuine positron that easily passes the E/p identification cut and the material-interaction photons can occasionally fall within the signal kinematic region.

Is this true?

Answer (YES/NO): YES